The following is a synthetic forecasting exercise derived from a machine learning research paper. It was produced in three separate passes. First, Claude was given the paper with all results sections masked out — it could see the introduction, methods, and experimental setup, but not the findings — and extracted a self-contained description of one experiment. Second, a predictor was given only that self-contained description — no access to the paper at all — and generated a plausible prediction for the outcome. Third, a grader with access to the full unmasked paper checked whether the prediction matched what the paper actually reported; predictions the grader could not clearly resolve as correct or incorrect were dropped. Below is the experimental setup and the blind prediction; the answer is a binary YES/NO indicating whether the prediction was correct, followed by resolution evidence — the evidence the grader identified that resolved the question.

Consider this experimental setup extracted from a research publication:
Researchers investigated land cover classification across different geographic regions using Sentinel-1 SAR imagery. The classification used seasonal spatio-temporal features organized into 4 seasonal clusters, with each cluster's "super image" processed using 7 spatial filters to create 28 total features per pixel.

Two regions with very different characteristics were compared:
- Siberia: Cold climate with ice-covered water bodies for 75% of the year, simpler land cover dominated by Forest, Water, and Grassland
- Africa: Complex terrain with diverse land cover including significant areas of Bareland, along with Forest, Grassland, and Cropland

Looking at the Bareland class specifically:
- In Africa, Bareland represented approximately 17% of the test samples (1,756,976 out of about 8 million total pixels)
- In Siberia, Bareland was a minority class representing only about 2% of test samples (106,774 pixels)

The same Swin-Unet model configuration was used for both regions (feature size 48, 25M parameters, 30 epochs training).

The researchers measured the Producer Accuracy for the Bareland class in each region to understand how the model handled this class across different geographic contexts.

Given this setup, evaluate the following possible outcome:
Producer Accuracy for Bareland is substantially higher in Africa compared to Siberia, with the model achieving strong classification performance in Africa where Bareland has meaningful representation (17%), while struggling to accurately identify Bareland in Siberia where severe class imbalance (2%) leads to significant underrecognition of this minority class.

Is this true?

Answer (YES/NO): NO